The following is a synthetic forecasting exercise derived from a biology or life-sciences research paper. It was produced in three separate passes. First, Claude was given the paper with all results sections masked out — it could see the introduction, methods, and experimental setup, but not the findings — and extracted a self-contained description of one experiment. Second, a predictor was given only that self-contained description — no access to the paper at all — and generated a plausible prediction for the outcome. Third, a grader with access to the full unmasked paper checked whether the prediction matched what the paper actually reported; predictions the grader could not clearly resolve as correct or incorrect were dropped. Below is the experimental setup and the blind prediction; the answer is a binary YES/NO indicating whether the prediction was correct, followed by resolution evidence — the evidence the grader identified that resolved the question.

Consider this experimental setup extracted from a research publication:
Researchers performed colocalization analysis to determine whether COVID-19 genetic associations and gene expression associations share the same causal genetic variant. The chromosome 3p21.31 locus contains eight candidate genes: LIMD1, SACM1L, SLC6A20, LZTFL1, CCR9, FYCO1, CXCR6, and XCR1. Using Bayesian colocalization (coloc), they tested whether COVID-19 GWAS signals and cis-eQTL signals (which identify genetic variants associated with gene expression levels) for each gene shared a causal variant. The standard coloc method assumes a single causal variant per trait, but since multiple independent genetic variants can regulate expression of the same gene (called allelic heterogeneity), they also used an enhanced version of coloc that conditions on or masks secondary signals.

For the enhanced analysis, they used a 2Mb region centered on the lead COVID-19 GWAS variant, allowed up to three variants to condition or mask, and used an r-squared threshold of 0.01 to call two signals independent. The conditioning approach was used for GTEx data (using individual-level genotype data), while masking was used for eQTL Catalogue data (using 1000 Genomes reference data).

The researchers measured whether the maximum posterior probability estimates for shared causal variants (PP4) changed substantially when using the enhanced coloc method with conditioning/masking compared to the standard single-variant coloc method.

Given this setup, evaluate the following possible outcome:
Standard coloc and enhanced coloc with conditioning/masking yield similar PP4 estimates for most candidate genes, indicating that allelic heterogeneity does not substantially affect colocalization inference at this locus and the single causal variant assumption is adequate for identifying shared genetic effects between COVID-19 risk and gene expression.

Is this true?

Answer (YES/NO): YES